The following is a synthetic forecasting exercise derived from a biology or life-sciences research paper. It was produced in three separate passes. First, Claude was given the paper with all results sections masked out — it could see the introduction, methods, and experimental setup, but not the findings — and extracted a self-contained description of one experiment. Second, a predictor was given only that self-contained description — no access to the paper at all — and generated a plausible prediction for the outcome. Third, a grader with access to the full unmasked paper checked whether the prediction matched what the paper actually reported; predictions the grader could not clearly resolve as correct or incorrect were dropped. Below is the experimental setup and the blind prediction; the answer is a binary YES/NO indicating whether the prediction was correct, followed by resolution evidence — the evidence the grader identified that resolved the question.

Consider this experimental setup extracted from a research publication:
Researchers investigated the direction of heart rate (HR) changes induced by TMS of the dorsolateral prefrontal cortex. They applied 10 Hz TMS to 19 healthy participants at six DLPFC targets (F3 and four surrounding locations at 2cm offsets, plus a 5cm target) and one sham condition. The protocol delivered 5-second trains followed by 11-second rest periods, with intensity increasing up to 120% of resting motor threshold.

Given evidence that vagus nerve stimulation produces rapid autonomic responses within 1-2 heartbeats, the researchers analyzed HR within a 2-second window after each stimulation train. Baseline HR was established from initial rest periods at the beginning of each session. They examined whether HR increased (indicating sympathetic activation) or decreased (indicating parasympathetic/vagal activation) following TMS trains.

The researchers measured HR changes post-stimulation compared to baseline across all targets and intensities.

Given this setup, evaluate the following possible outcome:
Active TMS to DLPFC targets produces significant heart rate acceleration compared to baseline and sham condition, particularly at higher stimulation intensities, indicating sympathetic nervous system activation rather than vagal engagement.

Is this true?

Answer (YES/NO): NO